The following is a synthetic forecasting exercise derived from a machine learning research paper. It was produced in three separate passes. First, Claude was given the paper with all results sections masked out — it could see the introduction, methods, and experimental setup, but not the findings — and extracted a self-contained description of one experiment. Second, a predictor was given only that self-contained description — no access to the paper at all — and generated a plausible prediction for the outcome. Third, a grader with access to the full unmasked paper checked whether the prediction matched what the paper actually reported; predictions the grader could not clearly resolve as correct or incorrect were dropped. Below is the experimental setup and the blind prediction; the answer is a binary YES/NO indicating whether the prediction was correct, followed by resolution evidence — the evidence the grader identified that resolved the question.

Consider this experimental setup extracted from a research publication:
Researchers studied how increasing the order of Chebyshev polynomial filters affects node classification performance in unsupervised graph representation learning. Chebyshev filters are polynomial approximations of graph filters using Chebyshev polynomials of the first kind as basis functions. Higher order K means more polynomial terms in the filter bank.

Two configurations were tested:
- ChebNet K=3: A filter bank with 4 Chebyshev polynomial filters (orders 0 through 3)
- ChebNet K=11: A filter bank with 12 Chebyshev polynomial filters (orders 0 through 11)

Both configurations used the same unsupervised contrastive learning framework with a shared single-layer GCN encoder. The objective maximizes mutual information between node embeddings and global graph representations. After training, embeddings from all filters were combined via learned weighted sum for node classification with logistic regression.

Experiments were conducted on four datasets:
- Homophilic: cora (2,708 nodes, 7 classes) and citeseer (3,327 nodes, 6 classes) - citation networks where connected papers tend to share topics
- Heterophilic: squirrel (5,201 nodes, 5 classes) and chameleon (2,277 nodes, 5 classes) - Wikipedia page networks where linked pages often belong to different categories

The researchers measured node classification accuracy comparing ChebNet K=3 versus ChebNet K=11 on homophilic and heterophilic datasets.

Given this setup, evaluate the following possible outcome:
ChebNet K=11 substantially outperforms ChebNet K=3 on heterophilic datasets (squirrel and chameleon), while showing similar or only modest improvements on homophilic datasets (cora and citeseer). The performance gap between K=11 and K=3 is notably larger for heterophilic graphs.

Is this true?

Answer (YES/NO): NO